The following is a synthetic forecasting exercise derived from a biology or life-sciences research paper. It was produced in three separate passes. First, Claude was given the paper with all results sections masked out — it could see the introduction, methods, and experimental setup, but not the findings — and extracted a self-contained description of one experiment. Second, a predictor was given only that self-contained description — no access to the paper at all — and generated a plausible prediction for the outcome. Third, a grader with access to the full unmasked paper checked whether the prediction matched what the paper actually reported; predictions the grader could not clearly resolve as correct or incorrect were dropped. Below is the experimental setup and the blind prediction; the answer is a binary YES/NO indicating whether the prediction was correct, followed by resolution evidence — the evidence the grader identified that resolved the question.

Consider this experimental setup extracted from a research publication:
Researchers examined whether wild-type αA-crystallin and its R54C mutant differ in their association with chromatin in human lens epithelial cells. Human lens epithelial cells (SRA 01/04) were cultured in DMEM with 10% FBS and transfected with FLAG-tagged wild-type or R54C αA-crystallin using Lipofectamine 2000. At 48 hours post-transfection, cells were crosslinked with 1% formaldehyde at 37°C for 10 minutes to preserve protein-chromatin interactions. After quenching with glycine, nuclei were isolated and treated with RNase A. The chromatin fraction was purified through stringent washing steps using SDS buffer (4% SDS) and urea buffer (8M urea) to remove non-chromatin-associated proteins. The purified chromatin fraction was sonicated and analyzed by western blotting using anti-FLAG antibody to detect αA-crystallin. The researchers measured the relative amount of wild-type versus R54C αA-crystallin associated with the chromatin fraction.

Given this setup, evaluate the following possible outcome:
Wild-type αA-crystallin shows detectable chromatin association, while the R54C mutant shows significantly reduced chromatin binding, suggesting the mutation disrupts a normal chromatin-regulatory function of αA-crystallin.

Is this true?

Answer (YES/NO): NO